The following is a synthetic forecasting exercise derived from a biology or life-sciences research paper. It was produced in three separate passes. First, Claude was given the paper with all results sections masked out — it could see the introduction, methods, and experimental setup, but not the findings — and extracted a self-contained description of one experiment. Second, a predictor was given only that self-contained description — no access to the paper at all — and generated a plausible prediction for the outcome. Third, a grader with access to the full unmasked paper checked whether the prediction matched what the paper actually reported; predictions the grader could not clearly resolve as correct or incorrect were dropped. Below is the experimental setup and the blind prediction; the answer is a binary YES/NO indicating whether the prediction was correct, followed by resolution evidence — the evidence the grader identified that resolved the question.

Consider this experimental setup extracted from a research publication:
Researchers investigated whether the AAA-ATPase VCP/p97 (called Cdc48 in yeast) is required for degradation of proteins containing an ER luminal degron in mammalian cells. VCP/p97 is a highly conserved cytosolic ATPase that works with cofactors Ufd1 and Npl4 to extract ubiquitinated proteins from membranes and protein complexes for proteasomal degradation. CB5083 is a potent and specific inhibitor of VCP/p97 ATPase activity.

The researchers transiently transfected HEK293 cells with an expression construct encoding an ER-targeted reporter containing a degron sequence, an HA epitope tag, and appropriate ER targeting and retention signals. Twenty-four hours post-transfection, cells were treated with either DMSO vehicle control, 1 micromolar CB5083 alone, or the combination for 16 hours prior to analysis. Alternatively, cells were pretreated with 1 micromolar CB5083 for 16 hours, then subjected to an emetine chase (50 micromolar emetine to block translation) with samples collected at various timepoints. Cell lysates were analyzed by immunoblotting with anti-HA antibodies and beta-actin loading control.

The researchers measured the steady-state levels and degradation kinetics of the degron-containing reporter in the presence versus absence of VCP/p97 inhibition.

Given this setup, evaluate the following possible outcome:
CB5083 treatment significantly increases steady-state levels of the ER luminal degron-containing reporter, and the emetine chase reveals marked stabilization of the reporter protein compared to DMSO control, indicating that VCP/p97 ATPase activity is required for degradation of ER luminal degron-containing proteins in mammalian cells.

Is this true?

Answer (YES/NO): YES